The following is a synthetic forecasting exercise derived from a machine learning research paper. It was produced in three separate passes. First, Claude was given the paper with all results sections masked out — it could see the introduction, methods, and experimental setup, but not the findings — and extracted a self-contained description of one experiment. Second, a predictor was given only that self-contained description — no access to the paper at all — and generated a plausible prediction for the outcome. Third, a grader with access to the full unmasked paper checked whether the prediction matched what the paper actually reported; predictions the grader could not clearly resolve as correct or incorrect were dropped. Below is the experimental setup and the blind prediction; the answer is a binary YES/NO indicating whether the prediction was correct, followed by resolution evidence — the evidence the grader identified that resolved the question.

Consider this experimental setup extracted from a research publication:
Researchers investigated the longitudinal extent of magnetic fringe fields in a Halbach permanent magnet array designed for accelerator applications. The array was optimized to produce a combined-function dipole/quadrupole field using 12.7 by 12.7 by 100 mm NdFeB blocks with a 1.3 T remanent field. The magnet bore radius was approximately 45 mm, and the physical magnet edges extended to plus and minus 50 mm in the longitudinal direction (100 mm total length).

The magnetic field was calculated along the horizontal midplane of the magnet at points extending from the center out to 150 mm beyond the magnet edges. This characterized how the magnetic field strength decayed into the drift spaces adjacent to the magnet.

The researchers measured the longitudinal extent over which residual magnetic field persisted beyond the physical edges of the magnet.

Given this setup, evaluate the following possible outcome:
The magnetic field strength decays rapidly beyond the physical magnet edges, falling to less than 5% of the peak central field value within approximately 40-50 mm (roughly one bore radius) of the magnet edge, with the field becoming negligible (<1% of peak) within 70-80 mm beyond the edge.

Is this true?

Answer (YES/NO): NO